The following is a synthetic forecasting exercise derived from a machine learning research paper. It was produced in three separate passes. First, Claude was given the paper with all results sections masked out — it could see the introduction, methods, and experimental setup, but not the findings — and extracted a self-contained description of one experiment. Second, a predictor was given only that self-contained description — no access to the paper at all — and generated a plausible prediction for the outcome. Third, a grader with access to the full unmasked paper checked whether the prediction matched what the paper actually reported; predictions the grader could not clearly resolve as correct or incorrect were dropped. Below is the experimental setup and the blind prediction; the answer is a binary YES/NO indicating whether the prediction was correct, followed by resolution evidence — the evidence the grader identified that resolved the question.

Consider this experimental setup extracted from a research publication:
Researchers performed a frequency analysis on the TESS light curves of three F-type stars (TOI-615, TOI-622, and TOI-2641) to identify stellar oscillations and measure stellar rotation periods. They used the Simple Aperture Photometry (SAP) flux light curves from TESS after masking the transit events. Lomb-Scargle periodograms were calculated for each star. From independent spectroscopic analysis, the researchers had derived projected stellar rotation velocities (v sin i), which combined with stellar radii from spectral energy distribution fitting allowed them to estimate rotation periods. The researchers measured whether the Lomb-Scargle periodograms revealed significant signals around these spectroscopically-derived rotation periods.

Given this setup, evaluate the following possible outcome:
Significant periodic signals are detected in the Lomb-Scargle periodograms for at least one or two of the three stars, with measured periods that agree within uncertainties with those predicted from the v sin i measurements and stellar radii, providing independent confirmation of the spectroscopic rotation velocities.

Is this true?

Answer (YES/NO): NO